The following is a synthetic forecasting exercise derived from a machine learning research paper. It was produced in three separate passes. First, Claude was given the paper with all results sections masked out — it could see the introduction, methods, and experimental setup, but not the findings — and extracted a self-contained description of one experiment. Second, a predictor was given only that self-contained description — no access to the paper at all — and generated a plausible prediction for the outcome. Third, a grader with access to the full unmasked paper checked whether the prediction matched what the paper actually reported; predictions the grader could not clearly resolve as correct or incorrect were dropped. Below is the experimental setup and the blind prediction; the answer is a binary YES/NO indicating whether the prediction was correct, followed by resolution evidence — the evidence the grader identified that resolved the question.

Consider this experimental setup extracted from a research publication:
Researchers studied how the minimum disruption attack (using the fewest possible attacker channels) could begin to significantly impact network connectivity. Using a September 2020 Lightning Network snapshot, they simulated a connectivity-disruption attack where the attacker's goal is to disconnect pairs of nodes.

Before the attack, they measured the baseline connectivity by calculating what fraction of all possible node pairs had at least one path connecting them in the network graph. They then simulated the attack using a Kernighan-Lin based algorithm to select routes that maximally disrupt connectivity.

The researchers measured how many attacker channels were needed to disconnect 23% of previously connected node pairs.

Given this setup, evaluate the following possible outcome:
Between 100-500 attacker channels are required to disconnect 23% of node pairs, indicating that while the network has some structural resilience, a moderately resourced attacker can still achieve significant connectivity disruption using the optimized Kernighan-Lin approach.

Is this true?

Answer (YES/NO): NO